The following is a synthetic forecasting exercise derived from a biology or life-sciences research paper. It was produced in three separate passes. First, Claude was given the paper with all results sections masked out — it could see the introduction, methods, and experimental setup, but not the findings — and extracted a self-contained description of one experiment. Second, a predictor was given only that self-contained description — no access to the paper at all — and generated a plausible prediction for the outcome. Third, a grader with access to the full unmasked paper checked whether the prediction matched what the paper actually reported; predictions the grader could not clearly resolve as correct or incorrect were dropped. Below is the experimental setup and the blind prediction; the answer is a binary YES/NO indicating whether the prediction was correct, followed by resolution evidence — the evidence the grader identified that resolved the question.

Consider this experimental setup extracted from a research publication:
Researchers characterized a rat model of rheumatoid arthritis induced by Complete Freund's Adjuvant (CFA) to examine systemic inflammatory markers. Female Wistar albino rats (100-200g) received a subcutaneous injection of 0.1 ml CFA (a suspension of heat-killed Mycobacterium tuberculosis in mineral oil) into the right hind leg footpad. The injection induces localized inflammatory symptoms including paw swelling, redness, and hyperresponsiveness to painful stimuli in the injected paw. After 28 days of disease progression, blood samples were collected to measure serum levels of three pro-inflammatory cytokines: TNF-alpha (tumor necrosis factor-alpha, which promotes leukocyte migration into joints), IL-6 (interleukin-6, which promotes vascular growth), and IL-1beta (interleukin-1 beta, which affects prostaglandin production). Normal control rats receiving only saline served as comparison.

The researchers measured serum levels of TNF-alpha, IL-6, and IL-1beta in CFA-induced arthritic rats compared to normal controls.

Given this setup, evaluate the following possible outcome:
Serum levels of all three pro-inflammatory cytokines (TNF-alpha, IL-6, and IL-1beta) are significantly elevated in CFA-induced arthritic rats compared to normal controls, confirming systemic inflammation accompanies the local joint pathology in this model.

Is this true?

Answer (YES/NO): YES